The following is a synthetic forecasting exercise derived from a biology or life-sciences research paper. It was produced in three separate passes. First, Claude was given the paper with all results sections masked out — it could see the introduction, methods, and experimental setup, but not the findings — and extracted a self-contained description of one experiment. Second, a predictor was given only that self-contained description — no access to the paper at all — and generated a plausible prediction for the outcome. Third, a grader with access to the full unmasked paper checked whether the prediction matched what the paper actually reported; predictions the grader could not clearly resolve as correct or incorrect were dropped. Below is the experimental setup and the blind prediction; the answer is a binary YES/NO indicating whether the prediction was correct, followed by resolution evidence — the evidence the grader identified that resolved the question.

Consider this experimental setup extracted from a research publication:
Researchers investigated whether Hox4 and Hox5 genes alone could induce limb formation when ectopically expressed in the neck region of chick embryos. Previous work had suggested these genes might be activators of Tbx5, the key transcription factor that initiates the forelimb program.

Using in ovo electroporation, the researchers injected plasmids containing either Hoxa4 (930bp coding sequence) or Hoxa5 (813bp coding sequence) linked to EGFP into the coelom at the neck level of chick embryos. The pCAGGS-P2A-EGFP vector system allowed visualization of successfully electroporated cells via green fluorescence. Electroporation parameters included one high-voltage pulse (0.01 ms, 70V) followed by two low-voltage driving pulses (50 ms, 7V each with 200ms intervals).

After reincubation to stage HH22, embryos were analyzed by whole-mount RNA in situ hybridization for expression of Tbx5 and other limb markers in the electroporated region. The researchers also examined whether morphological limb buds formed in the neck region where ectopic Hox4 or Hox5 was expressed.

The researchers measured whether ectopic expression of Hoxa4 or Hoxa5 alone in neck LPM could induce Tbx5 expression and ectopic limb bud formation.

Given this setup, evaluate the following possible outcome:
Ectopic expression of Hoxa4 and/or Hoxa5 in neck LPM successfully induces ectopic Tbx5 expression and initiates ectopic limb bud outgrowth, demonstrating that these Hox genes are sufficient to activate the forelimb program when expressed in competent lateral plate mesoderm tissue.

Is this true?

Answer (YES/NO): NO